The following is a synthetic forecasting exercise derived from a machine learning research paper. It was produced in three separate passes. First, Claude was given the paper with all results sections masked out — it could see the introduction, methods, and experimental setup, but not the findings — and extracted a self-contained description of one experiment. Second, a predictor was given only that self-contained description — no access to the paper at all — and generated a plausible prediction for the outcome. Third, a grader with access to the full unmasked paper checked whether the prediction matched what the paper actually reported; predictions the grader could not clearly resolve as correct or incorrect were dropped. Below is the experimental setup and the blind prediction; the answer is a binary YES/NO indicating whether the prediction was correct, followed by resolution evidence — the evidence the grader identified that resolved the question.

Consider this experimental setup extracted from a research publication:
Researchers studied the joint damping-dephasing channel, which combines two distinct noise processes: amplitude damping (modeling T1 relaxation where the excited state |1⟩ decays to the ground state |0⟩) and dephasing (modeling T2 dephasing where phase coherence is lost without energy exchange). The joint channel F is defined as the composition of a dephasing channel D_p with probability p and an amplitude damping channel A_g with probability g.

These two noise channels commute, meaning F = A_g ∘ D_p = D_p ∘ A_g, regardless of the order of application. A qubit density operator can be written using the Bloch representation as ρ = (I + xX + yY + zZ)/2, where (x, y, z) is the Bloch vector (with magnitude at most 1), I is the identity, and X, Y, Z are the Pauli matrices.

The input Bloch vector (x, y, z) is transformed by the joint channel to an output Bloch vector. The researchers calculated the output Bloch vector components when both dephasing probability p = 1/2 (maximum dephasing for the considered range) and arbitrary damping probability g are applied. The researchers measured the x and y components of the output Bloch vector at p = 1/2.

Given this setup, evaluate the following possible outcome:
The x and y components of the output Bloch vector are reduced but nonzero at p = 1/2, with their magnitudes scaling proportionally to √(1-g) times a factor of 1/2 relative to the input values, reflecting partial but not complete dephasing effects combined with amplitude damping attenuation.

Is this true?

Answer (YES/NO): NO